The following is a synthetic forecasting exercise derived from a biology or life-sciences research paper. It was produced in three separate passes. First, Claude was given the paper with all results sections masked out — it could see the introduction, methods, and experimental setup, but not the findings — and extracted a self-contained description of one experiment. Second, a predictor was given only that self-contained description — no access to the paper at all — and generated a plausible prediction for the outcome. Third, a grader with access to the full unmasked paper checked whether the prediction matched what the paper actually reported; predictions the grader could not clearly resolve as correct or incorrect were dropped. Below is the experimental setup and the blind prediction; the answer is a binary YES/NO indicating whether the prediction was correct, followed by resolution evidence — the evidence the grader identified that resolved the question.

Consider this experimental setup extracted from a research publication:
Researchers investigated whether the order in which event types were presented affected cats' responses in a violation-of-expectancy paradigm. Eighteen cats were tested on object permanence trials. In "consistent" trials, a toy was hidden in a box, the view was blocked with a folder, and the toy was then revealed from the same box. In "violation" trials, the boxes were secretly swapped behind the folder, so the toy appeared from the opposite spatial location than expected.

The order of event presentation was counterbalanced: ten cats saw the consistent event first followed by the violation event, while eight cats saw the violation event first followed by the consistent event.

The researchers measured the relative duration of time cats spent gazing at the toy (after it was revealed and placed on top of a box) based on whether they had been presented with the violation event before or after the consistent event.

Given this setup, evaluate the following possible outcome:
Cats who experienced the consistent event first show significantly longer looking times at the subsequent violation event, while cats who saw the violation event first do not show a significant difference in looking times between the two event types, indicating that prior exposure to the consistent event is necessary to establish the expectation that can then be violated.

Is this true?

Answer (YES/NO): NO